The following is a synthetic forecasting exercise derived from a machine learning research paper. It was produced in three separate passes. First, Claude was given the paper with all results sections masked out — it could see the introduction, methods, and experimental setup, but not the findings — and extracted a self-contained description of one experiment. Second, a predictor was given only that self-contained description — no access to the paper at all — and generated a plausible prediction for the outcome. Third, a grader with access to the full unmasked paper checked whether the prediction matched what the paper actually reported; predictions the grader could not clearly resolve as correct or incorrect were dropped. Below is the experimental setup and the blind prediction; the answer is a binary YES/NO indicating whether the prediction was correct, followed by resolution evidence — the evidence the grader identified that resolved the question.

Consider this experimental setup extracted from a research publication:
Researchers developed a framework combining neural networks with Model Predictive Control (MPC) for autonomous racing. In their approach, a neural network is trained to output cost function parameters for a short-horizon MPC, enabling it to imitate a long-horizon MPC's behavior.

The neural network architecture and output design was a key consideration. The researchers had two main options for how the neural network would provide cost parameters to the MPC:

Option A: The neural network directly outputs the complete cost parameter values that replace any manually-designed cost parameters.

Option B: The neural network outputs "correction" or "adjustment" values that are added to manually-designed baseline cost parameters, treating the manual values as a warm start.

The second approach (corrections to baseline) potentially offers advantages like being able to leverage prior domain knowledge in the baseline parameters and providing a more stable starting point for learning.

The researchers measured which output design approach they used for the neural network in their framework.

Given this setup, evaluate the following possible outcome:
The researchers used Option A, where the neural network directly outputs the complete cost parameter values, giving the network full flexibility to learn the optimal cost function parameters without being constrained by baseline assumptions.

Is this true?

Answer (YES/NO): NO